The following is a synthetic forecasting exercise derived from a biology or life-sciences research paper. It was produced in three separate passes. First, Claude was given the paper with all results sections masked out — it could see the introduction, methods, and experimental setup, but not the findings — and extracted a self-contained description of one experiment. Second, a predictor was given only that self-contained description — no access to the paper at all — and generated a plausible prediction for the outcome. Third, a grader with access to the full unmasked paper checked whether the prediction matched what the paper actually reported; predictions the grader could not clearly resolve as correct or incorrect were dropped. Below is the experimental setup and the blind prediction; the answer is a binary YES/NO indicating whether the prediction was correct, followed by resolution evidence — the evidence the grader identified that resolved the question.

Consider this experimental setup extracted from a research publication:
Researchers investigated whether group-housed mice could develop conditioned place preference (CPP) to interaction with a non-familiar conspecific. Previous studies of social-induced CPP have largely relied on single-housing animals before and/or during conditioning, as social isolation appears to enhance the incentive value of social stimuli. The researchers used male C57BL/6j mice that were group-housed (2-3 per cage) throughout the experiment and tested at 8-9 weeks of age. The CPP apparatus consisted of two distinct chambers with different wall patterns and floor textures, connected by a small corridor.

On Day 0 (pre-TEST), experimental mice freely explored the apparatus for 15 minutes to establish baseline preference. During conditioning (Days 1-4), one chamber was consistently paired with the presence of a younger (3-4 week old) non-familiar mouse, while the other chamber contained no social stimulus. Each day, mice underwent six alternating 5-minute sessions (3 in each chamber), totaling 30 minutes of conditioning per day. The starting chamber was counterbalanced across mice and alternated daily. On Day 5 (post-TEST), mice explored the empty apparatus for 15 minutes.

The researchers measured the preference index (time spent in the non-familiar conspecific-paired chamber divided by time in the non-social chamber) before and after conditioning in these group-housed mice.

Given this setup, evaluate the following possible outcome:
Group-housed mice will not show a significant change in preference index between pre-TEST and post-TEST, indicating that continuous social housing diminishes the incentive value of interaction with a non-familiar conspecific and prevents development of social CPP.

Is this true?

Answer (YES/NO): NO